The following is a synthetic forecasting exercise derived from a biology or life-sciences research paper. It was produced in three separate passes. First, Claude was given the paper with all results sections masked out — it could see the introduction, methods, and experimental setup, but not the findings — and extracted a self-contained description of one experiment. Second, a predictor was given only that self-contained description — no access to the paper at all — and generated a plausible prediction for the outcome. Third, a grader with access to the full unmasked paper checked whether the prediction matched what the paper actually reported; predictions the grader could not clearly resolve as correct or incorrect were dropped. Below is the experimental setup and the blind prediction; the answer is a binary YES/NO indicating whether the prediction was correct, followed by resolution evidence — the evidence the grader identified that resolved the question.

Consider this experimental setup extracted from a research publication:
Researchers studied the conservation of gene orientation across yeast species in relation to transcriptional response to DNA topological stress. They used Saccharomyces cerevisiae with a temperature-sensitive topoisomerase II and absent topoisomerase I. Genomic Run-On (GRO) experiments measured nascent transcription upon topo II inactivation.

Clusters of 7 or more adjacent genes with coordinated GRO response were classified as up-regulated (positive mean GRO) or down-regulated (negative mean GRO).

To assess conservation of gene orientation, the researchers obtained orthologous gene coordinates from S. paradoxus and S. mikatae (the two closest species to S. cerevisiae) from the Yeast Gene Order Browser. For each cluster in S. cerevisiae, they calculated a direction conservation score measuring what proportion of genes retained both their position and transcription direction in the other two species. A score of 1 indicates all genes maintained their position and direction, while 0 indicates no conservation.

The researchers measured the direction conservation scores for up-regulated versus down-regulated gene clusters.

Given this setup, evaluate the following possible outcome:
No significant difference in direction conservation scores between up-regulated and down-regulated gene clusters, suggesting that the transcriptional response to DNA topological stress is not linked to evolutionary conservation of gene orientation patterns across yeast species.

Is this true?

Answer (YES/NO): NO